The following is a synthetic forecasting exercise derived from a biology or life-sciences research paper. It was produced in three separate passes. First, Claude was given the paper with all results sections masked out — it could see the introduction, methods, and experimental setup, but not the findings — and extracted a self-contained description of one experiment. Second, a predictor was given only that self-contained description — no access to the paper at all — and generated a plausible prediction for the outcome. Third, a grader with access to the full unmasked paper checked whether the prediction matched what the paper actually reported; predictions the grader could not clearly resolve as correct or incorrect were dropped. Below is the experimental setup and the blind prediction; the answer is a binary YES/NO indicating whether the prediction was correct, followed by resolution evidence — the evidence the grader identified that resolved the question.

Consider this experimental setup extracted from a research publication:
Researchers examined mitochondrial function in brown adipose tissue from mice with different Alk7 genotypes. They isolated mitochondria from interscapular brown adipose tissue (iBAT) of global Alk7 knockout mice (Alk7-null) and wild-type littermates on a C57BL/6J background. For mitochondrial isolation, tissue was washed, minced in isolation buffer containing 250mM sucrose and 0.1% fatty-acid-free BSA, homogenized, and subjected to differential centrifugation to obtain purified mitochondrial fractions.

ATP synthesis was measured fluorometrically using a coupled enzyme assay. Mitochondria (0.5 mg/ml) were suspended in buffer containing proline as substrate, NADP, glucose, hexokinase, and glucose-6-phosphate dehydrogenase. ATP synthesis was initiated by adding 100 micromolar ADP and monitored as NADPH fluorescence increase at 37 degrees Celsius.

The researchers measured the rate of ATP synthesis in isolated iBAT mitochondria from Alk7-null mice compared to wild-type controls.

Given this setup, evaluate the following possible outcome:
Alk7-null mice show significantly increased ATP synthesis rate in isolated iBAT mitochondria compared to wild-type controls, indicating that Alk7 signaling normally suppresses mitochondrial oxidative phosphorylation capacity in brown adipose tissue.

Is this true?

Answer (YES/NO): NO